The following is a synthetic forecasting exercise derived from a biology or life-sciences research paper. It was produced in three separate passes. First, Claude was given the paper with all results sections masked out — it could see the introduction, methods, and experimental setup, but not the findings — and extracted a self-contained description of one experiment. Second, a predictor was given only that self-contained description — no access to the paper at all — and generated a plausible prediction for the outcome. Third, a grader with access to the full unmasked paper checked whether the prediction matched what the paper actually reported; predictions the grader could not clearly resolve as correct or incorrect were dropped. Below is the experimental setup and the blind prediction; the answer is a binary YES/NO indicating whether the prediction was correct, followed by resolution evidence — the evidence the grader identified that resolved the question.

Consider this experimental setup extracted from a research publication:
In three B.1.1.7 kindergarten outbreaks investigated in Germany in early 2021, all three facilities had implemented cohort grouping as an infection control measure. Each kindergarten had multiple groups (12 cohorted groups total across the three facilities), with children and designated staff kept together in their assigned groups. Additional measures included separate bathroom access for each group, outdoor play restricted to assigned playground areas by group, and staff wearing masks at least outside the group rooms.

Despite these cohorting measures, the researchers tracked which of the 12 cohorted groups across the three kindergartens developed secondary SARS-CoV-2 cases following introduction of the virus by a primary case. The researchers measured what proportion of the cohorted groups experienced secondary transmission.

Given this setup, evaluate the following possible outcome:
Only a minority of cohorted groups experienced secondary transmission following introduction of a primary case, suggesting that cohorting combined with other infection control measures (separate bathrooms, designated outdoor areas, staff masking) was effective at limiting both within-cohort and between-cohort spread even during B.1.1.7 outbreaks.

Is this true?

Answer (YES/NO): NO